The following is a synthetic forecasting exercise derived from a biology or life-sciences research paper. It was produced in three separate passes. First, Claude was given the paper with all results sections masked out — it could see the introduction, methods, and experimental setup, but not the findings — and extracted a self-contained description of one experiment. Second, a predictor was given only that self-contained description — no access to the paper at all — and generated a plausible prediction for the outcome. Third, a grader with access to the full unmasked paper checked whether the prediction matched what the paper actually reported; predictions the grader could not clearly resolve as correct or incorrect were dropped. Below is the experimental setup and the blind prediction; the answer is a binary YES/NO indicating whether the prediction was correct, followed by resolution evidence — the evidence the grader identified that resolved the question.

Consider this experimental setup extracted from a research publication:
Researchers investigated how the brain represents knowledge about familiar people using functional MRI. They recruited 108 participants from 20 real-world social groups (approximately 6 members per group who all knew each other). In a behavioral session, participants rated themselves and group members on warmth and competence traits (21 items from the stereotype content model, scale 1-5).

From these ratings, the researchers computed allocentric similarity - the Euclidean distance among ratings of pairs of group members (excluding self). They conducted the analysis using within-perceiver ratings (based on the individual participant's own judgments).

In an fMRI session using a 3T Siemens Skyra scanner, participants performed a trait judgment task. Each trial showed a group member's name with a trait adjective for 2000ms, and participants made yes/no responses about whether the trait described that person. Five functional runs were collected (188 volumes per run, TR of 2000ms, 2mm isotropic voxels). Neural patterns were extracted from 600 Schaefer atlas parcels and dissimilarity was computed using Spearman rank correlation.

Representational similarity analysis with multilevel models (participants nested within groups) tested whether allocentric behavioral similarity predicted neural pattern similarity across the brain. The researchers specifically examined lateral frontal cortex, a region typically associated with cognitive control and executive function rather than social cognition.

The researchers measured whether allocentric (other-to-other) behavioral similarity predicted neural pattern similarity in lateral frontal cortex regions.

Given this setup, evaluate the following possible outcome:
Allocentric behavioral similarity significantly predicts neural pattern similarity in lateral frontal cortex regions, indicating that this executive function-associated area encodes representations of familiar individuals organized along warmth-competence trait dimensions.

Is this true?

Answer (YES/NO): YES